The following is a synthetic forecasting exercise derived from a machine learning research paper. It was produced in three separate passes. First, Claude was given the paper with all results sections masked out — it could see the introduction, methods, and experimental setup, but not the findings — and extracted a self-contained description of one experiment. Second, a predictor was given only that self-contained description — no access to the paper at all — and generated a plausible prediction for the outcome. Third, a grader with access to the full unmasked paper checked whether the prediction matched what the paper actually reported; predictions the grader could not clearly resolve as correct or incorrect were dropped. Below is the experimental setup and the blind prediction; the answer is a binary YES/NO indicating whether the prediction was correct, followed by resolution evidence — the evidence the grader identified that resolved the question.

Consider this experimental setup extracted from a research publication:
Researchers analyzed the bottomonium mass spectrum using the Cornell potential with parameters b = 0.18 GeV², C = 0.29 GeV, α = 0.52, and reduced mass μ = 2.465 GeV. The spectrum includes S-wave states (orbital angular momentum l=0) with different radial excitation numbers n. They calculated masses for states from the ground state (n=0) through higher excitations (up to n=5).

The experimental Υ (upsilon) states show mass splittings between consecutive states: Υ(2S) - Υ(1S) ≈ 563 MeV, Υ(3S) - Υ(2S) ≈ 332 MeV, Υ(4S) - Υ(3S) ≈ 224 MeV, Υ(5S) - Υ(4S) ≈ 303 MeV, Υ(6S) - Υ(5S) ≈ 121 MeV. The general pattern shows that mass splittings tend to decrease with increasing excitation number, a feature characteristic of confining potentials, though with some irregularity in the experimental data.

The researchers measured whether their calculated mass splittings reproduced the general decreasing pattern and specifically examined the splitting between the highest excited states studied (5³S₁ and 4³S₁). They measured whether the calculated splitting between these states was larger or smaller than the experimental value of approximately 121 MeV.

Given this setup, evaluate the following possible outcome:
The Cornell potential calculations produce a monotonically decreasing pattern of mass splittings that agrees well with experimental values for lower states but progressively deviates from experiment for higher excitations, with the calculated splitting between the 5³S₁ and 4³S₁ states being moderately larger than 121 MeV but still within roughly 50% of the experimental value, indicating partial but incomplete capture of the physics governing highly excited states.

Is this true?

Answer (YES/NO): NO